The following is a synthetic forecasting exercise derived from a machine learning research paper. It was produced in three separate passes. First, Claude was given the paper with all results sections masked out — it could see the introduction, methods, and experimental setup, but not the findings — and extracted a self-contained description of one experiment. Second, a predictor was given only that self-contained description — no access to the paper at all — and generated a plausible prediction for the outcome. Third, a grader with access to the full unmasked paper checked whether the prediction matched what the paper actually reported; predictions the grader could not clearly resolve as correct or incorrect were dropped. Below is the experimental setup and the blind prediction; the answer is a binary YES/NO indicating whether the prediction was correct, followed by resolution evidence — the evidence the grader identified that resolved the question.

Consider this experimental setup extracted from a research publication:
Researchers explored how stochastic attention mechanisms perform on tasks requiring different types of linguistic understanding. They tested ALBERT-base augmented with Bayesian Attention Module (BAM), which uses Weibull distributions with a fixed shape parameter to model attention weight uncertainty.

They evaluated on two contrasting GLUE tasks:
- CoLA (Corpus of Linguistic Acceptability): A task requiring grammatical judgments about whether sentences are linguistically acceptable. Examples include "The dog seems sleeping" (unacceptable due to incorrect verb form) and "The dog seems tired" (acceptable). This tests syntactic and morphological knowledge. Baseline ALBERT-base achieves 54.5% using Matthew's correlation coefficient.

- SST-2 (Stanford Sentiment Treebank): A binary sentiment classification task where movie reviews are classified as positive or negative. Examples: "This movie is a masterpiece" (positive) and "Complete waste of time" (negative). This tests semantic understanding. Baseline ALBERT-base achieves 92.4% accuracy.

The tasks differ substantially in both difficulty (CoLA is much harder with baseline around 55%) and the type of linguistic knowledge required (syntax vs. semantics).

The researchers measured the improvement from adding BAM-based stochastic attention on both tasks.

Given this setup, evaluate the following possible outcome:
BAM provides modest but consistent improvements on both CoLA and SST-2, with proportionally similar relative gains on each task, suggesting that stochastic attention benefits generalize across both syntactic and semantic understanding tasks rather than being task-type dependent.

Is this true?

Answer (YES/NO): NO